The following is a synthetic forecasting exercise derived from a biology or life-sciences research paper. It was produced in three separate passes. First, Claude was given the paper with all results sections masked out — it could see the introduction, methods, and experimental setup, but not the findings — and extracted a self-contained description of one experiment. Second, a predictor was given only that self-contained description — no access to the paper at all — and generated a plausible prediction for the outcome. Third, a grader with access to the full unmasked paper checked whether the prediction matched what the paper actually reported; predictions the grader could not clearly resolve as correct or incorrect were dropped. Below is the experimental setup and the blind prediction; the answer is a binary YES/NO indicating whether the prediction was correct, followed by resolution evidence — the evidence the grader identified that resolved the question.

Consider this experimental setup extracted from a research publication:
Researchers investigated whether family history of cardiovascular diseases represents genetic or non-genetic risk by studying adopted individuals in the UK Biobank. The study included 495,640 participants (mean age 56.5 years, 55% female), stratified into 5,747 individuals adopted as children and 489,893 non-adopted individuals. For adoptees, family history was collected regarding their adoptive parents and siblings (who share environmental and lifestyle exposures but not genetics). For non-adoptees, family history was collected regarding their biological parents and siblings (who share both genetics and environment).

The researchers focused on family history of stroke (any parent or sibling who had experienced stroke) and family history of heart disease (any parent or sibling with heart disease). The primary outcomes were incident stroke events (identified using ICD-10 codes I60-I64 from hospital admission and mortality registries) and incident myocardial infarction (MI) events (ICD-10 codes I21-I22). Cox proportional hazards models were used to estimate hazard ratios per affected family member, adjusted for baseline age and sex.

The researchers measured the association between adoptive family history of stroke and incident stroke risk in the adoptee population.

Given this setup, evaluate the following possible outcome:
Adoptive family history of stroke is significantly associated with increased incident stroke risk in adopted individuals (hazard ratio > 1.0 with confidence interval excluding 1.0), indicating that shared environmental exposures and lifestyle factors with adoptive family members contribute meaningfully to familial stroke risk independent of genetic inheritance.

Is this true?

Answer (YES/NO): YES